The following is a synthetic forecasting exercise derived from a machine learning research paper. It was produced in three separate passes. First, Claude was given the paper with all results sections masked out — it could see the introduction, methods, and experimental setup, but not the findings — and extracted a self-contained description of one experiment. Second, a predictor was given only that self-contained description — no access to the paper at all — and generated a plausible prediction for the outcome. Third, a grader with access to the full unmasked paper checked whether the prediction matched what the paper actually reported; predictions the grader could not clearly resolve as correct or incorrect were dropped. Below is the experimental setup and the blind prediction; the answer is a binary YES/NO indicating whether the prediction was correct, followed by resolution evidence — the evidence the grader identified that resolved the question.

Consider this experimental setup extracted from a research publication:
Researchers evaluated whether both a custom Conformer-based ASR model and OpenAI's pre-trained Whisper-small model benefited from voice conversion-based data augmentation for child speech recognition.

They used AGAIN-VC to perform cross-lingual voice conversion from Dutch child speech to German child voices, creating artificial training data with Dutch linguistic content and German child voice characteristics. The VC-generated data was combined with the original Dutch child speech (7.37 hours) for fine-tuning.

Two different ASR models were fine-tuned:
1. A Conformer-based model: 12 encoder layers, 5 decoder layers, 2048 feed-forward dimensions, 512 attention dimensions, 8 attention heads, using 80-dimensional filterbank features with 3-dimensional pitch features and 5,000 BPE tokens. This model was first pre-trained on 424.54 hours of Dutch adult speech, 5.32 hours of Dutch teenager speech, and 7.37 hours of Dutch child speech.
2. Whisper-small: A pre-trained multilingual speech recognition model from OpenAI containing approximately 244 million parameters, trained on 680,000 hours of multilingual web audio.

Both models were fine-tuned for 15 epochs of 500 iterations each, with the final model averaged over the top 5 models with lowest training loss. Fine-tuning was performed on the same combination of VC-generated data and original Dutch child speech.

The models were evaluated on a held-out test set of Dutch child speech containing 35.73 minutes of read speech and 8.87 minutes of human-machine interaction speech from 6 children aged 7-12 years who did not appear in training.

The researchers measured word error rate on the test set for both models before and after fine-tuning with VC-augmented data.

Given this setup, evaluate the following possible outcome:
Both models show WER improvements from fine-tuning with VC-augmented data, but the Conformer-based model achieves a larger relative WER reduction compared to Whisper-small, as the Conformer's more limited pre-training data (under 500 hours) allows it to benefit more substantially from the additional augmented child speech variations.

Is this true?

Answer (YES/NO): NO